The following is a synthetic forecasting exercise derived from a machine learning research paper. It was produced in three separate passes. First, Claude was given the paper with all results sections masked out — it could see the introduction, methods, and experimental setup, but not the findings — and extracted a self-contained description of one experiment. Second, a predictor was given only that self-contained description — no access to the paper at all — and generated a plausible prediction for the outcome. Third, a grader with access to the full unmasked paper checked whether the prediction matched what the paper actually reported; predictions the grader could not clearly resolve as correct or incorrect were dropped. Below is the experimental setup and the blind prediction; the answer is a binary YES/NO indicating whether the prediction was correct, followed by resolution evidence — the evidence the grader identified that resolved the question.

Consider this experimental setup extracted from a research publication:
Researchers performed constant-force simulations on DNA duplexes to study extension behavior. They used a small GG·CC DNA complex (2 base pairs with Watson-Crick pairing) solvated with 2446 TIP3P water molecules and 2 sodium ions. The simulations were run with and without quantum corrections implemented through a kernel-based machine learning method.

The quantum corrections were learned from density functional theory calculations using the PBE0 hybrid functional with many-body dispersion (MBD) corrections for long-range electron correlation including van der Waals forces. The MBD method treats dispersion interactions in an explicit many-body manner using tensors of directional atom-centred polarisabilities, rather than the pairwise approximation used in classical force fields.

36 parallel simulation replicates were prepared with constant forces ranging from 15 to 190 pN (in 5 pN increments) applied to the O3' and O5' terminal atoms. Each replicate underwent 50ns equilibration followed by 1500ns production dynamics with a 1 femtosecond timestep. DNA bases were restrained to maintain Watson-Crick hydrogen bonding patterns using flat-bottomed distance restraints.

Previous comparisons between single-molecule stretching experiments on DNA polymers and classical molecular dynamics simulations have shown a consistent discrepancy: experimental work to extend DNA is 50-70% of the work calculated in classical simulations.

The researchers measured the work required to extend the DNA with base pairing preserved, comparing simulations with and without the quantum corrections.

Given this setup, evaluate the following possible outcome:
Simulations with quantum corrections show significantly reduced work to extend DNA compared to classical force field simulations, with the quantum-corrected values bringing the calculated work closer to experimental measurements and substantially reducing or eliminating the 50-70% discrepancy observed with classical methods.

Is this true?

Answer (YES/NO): NO